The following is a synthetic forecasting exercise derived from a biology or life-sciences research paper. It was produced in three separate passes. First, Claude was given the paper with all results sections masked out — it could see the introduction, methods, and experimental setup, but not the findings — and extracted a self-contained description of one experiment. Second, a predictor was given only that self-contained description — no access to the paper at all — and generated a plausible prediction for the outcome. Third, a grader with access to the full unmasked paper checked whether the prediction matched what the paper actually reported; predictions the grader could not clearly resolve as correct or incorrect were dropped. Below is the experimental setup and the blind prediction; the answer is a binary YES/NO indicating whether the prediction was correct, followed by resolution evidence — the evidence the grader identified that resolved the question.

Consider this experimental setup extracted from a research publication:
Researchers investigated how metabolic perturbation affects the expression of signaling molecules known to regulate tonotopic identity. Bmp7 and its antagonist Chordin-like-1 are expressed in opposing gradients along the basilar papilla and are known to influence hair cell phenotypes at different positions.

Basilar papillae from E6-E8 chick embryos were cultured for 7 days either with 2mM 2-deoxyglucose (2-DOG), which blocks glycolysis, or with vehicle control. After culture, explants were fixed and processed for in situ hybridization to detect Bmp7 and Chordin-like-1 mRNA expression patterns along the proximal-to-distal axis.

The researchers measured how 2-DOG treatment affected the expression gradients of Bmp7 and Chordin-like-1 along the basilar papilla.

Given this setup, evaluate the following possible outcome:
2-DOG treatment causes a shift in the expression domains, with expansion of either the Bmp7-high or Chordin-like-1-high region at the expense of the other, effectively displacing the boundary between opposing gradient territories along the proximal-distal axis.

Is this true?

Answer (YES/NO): YES